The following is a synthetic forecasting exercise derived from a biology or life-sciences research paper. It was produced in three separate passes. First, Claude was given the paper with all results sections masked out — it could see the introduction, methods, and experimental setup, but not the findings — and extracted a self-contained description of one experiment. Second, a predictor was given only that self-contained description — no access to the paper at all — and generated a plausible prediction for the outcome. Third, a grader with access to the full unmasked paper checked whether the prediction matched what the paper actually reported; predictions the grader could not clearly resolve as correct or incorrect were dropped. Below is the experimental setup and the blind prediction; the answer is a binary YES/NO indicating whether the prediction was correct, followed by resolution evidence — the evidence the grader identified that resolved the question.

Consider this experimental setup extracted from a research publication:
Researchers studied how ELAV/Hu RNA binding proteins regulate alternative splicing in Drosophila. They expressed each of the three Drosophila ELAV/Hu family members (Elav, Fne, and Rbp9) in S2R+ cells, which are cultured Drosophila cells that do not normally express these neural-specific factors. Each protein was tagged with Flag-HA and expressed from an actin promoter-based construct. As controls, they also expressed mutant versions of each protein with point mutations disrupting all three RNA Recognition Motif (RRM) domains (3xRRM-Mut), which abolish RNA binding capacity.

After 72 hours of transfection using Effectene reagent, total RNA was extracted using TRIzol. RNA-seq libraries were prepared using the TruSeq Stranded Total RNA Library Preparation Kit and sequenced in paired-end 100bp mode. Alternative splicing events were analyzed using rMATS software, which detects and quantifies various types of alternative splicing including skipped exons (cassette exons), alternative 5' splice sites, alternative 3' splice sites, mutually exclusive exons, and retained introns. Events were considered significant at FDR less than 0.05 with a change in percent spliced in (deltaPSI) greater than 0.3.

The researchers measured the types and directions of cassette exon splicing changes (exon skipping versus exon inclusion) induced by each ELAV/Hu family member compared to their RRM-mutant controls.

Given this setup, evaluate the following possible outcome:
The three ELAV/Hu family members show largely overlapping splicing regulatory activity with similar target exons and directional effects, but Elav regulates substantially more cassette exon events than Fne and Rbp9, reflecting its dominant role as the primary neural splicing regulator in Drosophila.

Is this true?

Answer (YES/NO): NO